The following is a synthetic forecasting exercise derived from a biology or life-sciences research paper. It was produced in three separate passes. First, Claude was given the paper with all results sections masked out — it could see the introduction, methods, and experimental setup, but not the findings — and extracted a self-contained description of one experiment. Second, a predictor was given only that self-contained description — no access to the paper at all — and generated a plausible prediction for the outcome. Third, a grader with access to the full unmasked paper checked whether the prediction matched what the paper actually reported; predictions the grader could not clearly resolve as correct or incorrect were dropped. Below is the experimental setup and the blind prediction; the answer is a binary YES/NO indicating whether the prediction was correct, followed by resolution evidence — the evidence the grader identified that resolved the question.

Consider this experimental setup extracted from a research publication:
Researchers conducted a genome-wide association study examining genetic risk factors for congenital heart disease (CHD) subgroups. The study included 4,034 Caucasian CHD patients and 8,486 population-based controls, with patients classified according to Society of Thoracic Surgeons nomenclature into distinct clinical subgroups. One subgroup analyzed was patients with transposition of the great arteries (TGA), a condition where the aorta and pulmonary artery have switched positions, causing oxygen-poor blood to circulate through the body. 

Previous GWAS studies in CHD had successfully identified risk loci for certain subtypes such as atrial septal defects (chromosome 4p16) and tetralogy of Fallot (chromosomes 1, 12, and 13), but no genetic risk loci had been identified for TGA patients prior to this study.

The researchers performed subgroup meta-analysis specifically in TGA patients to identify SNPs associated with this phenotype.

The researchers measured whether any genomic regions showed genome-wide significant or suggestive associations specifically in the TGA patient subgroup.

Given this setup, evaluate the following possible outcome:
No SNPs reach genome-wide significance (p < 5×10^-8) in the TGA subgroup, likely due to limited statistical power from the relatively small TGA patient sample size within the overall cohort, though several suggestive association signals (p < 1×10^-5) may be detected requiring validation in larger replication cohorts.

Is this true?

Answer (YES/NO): NO